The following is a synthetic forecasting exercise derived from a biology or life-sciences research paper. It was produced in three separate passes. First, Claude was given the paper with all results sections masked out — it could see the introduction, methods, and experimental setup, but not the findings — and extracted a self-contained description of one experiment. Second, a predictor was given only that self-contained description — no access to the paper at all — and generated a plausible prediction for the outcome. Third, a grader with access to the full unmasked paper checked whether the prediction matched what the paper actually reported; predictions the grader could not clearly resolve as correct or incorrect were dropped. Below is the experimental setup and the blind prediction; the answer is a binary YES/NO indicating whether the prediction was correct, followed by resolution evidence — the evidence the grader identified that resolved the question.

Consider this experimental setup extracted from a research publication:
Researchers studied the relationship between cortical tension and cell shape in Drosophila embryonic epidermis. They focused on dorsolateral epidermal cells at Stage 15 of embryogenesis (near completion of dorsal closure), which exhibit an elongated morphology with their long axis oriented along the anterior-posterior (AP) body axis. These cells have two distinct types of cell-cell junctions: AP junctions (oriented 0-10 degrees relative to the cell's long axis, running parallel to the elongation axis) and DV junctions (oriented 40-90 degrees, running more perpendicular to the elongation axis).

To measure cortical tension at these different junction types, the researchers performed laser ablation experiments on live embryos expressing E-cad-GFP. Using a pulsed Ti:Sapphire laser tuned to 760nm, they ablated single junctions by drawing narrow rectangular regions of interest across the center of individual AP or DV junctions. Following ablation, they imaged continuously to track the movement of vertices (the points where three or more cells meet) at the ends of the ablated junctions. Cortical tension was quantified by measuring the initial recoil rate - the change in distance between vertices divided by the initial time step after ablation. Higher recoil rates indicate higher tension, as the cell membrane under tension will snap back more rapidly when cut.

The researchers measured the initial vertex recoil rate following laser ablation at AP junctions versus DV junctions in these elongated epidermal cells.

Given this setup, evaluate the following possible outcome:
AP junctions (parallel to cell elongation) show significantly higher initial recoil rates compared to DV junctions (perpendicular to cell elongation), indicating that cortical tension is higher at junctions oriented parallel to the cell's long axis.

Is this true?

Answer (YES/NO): YES